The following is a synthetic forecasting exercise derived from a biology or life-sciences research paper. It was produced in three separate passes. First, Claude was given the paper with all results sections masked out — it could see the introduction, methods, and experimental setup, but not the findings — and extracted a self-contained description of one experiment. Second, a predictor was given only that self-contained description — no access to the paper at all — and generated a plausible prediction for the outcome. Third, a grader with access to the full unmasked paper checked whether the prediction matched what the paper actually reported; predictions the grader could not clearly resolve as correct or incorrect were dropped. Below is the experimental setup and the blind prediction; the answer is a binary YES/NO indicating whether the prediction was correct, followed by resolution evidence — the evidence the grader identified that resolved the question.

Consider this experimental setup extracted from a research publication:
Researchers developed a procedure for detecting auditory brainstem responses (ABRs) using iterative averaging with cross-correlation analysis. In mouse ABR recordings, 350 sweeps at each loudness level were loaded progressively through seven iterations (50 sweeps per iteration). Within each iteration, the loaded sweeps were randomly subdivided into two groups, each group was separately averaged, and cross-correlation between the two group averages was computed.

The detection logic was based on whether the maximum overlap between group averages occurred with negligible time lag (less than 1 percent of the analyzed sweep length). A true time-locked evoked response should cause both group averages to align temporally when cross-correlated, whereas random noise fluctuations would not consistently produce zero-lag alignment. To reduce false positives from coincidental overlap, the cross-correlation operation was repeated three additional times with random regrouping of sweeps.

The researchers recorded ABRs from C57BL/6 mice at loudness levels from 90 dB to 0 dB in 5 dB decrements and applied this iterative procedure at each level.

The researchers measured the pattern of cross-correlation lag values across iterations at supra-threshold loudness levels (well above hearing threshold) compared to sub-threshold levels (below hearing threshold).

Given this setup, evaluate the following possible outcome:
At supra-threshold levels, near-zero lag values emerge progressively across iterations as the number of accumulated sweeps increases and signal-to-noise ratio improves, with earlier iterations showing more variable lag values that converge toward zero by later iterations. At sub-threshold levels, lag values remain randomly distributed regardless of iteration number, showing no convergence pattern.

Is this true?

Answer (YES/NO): NO